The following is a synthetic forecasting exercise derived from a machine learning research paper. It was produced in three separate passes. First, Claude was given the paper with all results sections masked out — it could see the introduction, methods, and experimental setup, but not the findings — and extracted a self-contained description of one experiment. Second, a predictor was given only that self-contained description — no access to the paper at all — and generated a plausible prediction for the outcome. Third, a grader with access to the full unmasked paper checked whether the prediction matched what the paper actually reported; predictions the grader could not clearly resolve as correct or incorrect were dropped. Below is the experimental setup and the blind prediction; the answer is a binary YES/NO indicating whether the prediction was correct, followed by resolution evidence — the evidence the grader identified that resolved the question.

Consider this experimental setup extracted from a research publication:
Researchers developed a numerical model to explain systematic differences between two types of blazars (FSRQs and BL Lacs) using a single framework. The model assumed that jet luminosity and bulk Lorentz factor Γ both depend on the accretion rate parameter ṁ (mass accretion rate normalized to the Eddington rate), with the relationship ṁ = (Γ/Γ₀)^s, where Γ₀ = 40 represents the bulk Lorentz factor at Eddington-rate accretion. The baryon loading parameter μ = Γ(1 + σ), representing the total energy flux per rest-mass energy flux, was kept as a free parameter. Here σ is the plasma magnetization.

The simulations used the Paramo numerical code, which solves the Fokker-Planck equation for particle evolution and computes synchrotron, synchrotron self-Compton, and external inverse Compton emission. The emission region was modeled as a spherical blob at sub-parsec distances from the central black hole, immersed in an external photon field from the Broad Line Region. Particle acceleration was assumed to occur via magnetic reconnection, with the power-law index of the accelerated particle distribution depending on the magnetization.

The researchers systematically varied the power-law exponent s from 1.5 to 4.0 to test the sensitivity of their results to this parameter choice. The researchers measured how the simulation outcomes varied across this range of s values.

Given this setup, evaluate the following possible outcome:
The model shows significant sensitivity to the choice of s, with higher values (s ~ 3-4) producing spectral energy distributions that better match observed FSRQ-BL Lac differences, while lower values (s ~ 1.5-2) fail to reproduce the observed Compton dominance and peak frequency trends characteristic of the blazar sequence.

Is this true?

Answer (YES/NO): NO